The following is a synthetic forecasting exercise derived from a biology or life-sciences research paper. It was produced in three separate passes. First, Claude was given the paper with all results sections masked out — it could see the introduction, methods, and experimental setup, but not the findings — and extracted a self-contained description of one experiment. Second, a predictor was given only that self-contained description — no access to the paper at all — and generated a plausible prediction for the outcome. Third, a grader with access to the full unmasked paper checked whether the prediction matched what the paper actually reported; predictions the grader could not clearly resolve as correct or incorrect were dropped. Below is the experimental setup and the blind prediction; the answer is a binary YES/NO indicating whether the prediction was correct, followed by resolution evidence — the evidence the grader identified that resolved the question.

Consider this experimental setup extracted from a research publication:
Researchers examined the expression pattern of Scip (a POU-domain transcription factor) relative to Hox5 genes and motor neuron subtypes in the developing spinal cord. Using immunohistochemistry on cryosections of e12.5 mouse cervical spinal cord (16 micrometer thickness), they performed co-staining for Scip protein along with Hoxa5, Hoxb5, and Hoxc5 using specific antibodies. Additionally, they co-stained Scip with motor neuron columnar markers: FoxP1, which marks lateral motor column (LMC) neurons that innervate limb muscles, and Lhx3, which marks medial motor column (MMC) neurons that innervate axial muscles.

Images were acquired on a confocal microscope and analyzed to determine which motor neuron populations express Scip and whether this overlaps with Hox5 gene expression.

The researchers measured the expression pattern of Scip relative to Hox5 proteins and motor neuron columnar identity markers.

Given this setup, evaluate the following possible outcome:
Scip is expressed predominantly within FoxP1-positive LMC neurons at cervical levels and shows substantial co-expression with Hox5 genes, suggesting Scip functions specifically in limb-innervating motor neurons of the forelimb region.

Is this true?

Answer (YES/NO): NO